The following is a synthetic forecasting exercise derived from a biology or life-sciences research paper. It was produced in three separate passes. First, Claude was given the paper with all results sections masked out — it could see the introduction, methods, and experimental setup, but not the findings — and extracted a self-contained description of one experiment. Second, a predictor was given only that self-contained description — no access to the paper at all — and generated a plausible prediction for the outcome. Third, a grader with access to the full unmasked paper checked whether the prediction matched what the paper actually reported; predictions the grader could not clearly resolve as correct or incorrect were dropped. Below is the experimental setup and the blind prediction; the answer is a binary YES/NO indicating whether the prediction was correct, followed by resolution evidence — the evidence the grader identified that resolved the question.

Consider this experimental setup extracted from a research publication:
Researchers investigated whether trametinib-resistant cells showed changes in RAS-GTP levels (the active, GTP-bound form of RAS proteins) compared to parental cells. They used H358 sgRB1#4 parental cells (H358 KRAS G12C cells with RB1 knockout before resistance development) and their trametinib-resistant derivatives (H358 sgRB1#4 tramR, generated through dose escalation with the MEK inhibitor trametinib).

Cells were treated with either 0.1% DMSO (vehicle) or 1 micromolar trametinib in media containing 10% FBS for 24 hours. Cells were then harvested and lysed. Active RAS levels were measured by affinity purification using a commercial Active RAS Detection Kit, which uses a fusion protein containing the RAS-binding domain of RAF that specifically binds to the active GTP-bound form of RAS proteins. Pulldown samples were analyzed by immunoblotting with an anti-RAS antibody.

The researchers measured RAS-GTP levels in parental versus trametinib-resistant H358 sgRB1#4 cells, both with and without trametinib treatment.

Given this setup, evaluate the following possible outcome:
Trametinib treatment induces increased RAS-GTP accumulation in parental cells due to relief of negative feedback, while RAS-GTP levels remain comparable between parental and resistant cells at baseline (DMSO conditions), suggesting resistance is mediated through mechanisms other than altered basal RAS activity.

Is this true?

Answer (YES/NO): NO